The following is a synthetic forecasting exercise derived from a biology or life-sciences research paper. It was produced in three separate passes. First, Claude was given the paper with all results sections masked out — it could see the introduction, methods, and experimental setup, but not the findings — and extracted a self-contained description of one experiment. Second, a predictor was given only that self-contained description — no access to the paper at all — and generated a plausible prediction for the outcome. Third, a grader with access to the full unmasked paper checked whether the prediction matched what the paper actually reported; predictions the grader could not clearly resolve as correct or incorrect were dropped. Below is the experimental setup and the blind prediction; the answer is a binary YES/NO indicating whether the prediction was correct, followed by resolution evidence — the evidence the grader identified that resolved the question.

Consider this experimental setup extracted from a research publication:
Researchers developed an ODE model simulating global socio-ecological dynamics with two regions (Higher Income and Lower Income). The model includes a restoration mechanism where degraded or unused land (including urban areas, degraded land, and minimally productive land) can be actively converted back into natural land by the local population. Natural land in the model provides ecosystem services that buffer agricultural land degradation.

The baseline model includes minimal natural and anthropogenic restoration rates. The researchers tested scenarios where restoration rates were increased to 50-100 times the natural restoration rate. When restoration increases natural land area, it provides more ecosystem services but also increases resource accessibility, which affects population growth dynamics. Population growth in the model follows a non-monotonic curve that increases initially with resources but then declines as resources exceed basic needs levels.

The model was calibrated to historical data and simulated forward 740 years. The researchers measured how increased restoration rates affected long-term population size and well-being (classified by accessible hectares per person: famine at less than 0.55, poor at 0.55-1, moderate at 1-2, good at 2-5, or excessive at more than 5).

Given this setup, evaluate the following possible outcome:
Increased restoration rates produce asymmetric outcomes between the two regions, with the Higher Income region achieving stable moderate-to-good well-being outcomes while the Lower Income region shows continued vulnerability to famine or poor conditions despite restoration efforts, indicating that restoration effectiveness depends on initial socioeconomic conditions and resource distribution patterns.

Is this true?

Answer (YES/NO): NO